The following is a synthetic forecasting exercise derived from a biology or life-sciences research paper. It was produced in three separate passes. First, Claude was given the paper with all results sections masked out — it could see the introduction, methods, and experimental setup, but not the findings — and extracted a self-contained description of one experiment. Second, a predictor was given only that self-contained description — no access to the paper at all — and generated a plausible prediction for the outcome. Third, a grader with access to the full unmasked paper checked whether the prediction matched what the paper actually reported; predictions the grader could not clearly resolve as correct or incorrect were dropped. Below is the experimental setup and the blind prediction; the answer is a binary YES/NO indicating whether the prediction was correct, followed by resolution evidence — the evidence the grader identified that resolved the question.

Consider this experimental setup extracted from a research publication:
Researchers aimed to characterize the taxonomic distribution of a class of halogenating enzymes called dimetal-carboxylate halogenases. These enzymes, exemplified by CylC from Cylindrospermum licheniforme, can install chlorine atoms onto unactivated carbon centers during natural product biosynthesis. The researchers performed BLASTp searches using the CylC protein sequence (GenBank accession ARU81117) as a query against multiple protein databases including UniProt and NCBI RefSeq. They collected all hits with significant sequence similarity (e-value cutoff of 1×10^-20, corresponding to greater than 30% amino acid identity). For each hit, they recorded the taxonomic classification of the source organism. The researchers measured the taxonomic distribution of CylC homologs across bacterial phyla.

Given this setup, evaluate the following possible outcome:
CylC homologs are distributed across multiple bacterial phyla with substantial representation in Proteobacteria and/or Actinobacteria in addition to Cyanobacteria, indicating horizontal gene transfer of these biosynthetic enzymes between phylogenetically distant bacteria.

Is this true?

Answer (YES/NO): NO